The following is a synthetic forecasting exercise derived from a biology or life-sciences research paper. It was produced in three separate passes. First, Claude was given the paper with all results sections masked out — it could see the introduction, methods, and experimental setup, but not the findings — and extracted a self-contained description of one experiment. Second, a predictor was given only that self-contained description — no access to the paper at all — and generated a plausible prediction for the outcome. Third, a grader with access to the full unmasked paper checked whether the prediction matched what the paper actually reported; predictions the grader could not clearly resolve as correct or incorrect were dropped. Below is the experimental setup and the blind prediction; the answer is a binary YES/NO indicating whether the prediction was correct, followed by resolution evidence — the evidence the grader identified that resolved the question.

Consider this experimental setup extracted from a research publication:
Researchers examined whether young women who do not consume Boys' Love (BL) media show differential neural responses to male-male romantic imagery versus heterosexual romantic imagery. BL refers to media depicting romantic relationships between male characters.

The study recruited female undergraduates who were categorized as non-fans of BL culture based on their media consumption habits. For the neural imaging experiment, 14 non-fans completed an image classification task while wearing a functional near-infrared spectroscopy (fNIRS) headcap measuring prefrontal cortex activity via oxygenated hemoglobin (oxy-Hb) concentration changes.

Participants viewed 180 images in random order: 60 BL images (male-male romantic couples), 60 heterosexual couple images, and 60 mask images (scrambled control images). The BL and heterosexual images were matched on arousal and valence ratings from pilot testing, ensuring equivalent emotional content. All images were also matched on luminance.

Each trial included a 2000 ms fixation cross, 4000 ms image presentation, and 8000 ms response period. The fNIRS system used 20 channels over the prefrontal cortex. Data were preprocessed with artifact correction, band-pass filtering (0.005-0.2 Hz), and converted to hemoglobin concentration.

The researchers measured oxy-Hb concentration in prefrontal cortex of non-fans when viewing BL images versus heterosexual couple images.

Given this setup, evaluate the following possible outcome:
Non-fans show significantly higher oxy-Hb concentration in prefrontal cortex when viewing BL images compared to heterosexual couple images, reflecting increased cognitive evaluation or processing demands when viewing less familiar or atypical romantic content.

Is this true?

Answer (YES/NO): YES